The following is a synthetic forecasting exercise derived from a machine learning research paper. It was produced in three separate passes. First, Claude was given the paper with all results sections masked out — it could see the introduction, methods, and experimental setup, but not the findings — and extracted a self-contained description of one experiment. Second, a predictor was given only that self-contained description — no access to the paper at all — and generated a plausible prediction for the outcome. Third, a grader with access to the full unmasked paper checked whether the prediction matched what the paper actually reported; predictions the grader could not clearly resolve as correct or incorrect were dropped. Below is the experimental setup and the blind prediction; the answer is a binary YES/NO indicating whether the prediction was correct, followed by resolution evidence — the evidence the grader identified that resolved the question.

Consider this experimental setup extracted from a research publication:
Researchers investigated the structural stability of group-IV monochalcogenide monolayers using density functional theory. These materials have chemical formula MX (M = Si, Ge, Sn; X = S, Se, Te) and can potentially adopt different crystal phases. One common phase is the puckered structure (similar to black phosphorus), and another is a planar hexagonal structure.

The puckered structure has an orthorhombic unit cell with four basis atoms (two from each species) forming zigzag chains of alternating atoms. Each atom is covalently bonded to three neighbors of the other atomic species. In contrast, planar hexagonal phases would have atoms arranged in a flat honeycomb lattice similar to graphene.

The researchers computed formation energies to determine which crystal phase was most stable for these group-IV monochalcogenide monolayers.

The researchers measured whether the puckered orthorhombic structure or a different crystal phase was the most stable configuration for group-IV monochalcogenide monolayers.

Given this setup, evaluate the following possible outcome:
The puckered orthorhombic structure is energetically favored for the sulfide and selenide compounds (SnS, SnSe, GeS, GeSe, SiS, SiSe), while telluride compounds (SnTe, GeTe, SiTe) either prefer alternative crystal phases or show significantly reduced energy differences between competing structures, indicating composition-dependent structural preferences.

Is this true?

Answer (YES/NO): NO